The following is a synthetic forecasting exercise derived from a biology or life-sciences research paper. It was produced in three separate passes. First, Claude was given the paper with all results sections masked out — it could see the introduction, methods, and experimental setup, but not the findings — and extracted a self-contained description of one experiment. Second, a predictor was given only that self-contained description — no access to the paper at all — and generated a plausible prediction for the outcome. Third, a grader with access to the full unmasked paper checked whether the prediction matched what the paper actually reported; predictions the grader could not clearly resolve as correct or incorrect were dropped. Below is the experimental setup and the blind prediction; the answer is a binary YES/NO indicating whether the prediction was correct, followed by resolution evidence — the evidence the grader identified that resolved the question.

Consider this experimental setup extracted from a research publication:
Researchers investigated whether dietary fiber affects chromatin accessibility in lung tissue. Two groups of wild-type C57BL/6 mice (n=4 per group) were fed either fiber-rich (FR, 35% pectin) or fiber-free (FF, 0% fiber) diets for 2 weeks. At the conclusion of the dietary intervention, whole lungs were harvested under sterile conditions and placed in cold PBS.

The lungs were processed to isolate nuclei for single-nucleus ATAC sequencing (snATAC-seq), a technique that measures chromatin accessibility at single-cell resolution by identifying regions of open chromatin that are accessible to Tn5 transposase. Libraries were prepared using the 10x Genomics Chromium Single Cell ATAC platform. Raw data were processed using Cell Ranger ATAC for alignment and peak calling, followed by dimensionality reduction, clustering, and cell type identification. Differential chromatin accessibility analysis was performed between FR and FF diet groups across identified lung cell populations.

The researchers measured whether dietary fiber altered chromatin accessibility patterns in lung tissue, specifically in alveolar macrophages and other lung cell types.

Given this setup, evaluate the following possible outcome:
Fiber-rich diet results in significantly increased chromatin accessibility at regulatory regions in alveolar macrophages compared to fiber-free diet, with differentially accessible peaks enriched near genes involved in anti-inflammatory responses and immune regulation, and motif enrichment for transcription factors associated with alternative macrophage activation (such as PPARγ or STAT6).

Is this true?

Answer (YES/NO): NO